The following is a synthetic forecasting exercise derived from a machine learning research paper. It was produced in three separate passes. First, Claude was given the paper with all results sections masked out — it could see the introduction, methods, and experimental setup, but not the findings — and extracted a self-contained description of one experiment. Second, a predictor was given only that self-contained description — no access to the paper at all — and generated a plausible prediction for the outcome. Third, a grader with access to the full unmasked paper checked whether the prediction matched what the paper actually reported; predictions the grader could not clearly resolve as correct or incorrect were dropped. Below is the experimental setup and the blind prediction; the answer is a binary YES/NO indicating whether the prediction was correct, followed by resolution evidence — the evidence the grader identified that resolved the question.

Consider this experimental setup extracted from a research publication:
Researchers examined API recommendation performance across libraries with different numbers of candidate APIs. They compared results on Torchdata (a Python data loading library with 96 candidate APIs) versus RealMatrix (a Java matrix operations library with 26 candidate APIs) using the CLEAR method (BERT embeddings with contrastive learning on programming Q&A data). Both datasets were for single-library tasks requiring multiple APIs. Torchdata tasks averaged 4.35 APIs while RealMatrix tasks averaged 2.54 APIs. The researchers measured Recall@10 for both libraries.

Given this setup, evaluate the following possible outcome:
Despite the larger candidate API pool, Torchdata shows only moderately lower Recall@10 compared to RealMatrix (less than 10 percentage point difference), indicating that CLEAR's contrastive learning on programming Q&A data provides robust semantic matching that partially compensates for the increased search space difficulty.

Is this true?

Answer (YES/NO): YES